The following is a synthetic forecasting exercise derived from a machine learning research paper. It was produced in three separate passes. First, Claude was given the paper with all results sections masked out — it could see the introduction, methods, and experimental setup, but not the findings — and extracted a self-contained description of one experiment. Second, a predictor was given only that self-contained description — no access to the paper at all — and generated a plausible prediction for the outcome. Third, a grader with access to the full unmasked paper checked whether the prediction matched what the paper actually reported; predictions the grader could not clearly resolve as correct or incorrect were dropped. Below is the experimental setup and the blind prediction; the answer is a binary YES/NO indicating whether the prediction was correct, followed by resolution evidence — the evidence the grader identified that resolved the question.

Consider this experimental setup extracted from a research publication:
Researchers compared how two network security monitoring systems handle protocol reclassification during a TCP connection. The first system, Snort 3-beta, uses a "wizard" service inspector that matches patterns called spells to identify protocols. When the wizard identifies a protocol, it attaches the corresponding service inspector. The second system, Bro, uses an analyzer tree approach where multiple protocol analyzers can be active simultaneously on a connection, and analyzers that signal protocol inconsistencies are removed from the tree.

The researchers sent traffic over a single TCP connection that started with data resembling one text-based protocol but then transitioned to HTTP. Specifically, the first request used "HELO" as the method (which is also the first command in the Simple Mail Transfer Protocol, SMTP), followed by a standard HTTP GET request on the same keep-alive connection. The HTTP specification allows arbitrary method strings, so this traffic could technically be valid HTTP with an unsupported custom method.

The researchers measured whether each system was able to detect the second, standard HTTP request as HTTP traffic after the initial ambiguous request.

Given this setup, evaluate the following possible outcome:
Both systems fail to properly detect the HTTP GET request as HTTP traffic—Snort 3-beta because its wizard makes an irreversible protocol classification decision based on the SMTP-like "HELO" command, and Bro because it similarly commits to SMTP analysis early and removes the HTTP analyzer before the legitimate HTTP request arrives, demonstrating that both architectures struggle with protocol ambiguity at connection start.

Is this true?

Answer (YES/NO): NO